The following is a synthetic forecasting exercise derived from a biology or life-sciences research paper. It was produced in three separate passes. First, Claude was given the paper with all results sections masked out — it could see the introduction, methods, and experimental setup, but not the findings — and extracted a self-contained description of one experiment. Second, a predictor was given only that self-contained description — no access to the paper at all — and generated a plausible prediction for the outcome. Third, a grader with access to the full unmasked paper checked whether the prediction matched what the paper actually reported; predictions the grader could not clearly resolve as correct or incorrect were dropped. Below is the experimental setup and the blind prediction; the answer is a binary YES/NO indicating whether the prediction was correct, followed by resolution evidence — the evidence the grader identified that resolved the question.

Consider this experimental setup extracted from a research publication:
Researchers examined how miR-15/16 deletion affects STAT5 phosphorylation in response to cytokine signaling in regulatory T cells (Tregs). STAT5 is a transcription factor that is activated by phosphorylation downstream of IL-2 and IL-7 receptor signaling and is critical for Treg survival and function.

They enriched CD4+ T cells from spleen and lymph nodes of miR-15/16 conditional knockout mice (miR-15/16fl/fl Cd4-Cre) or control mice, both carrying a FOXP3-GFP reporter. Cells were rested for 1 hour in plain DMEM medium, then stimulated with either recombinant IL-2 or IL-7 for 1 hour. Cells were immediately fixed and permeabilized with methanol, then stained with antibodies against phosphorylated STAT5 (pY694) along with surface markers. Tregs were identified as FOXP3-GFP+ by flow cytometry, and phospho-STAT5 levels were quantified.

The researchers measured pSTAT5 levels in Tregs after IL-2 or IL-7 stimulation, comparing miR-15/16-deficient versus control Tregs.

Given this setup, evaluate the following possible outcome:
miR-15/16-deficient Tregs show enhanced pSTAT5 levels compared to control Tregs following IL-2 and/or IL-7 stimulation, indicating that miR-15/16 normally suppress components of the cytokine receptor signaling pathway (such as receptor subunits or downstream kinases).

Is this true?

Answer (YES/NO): YES